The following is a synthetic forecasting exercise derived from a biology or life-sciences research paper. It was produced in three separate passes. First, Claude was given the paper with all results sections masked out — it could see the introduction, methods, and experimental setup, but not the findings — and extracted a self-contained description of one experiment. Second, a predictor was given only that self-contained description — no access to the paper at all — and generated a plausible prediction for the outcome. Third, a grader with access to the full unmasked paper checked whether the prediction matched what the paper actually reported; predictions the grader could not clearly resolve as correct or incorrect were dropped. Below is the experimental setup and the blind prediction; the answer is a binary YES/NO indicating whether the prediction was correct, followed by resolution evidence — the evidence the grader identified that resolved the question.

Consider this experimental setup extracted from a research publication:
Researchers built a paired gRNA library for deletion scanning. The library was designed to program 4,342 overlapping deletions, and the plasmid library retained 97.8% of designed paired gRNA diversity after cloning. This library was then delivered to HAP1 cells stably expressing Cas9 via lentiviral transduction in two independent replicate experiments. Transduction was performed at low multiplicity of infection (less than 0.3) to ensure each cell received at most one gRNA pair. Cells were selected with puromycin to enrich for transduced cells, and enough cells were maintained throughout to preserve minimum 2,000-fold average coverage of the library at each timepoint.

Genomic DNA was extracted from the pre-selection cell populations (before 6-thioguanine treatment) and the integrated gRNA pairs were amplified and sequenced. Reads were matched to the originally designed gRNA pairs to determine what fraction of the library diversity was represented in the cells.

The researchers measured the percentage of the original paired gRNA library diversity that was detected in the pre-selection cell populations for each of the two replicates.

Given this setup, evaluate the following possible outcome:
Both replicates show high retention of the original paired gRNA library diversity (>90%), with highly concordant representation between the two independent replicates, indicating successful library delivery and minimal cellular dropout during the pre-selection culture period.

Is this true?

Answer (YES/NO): NO